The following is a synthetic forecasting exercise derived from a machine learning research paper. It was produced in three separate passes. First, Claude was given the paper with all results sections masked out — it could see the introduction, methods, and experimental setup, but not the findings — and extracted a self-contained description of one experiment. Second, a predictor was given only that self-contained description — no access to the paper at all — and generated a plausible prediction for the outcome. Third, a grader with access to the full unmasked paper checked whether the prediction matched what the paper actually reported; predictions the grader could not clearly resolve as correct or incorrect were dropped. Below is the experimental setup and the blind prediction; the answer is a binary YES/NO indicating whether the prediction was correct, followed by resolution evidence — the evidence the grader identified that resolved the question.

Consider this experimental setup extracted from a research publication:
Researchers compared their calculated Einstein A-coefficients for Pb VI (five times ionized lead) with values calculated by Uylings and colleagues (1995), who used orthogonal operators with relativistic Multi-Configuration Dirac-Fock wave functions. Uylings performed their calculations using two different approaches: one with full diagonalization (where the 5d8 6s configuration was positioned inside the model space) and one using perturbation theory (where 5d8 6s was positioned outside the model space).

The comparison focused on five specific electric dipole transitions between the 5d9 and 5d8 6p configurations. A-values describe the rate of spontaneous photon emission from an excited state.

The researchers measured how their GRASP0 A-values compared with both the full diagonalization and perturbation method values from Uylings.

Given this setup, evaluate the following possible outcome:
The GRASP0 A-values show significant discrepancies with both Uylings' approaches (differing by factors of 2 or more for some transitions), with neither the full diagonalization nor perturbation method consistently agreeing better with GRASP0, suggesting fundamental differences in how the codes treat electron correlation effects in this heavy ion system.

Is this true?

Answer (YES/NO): YES